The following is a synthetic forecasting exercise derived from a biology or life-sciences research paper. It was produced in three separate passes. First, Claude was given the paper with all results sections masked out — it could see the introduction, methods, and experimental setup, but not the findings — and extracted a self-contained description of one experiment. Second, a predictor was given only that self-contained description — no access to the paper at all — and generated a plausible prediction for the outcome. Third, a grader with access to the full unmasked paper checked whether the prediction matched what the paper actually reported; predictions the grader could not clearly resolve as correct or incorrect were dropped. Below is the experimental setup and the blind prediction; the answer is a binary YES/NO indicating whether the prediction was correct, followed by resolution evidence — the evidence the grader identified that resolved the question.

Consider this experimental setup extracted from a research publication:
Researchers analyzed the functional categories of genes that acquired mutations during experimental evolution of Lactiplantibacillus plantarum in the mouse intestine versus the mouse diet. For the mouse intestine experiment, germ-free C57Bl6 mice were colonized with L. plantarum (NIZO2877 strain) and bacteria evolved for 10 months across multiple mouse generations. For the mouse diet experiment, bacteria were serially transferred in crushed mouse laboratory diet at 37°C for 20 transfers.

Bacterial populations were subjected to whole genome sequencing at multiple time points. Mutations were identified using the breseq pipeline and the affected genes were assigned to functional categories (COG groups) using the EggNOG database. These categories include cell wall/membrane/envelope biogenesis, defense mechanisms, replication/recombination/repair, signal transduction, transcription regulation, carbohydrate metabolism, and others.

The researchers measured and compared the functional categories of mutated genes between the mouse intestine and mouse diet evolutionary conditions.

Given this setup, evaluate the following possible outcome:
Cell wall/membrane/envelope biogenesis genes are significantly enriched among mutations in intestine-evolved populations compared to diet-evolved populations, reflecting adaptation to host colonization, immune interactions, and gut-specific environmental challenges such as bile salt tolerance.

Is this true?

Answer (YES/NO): NO